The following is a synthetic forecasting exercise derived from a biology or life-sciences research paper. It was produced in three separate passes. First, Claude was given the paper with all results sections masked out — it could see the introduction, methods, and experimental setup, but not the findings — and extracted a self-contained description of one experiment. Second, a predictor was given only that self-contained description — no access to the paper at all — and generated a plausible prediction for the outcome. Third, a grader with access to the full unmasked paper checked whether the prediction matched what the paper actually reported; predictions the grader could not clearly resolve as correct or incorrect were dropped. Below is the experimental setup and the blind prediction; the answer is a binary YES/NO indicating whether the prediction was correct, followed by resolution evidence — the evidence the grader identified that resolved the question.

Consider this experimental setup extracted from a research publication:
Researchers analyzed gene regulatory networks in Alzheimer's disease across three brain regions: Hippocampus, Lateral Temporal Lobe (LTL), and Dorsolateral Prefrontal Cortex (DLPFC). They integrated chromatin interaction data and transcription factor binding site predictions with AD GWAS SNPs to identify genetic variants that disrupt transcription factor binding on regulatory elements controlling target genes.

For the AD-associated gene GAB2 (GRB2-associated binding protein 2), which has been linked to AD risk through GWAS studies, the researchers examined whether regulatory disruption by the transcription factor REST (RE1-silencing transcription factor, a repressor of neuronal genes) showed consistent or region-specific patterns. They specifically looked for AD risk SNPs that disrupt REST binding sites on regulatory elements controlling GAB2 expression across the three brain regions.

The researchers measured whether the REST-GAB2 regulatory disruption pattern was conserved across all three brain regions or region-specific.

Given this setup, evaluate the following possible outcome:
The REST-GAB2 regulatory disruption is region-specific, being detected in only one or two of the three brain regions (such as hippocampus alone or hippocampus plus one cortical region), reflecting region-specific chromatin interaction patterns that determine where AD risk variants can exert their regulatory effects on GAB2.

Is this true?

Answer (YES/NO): YES